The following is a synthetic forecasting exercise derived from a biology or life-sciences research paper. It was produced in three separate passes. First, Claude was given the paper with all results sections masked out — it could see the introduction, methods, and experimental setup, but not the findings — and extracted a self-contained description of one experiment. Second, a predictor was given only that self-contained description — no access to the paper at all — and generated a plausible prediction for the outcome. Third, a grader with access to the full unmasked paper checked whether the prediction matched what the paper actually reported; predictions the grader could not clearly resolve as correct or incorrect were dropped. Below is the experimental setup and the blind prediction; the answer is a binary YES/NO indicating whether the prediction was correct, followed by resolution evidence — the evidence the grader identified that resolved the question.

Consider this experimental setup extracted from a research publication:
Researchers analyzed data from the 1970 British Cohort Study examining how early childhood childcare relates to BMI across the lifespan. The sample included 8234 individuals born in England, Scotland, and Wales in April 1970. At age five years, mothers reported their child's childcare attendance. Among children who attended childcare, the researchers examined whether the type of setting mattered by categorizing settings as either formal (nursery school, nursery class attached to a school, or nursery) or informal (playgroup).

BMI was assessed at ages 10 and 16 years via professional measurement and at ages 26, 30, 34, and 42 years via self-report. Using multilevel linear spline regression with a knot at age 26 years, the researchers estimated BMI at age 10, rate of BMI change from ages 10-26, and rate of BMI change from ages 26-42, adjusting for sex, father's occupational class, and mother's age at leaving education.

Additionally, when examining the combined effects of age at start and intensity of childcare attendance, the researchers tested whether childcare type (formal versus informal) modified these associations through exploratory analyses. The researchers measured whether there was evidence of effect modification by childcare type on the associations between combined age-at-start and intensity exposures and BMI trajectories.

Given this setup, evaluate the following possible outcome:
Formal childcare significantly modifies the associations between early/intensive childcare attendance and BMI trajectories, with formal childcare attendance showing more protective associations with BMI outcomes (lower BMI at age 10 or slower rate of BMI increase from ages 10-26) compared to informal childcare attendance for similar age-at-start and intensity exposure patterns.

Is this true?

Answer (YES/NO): NO